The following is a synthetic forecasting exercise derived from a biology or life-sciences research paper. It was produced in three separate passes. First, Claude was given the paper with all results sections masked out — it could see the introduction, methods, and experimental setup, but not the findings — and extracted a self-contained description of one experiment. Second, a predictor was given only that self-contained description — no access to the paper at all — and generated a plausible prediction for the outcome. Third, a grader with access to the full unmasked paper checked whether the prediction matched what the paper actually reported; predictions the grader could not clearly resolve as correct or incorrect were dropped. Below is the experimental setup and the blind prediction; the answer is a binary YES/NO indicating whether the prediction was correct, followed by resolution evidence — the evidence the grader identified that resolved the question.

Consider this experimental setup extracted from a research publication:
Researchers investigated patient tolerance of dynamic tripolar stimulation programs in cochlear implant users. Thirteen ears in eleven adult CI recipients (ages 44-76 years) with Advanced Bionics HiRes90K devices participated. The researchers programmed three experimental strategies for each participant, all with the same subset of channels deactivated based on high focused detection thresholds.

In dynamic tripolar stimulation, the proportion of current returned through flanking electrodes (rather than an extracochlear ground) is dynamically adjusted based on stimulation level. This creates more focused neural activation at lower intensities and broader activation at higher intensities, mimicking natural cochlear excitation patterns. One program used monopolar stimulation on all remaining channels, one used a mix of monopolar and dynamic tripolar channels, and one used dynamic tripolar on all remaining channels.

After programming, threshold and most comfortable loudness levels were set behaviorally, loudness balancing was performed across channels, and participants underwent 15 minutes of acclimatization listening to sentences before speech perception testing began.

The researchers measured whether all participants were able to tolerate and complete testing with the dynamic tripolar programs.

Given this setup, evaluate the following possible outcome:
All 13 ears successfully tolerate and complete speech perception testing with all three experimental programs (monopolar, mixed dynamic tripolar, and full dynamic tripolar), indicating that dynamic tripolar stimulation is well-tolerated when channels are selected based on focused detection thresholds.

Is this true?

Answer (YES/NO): NO